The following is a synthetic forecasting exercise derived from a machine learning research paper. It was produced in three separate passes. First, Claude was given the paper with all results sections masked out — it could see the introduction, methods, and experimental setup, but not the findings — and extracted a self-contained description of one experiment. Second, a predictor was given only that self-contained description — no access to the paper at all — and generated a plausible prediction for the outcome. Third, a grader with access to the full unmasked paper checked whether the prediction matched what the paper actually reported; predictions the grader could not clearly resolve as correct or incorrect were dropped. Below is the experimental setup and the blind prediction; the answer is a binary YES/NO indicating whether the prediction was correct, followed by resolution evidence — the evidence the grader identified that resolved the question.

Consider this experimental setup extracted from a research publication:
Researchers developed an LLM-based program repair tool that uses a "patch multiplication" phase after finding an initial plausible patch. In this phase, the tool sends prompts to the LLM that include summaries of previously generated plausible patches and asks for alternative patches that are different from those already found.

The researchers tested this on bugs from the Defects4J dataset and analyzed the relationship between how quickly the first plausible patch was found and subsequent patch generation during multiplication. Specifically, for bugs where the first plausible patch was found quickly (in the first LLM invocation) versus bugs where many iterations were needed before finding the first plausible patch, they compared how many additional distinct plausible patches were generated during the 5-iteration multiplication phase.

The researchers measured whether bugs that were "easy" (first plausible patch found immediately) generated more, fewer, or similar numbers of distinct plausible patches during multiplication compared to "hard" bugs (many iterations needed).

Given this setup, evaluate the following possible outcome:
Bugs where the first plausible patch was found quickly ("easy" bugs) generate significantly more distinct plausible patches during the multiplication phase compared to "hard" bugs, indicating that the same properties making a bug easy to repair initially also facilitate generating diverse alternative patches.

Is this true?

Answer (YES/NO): NO